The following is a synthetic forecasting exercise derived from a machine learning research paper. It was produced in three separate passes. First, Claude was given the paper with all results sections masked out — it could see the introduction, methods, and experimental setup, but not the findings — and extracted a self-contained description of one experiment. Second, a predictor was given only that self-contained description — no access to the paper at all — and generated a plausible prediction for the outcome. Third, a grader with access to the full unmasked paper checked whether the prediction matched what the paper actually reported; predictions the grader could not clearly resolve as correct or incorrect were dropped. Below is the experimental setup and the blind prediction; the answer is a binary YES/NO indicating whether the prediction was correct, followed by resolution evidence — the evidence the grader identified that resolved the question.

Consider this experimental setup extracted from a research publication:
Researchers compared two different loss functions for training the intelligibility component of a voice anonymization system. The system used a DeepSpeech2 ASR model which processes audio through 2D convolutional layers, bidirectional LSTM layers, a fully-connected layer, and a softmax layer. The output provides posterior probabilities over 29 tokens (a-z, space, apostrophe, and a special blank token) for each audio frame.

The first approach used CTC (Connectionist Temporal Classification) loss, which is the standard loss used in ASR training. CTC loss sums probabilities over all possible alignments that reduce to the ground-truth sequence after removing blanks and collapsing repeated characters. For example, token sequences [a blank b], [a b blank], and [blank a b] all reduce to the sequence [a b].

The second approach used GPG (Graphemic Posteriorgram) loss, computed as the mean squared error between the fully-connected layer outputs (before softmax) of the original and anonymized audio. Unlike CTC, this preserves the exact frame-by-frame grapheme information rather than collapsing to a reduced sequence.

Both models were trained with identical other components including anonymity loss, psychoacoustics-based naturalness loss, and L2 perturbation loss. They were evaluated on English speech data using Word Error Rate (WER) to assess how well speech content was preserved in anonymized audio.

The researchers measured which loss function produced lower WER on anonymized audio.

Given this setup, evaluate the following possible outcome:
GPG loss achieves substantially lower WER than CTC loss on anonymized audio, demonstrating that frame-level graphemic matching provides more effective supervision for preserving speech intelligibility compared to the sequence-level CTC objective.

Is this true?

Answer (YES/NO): YES